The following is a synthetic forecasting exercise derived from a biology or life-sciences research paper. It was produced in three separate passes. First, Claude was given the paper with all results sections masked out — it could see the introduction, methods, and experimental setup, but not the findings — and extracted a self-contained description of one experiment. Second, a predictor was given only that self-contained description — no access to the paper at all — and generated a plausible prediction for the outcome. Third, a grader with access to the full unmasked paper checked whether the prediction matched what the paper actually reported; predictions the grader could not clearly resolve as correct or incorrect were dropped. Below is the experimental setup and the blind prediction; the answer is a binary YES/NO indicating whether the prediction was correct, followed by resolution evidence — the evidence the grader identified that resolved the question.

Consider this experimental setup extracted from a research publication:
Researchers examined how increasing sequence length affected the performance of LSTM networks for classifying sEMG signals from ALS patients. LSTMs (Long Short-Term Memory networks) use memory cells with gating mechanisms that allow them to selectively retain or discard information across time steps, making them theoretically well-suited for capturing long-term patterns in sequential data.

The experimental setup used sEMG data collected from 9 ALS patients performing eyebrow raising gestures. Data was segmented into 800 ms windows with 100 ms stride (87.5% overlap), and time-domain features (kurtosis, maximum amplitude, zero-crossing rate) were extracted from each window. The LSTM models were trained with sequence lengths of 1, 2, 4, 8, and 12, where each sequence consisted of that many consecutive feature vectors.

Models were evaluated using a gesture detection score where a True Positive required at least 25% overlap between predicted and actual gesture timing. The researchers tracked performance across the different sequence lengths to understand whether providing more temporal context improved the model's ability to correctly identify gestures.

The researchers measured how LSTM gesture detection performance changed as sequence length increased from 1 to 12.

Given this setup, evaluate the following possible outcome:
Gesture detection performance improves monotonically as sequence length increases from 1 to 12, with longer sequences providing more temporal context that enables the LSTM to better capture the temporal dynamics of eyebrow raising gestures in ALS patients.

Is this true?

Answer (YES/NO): NO